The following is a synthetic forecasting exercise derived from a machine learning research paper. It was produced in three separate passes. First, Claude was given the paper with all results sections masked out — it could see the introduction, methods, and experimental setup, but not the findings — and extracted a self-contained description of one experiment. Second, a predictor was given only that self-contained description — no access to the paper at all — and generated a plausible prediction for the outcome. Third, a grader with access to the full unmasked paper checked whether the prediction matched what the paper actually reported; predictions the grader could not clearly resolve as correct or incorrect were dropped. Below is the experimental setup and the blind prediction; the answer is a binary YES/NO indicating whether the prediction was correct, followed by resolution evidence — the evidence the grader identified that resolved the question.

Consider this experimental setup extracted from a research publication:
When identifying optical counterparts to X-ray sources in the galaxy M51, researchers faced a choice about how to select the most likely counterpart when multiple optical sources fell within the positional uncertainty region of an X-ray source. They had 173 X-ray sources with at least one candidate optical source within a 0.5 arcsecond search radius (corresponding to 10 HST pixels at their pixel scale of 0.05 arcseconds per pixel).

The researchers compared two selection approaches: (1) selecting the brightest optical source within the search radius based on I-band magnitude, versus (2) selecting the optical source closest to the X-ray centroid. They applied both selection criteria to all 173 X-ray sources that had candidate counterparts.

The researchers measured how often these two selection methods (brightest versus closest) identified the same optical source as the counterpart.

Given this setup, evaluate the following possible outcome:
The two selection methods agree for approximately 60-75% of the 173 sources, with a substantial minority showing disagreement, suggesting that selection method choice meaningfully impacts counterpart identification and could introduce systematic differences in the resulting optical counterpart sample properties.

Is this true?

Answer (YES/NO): YES